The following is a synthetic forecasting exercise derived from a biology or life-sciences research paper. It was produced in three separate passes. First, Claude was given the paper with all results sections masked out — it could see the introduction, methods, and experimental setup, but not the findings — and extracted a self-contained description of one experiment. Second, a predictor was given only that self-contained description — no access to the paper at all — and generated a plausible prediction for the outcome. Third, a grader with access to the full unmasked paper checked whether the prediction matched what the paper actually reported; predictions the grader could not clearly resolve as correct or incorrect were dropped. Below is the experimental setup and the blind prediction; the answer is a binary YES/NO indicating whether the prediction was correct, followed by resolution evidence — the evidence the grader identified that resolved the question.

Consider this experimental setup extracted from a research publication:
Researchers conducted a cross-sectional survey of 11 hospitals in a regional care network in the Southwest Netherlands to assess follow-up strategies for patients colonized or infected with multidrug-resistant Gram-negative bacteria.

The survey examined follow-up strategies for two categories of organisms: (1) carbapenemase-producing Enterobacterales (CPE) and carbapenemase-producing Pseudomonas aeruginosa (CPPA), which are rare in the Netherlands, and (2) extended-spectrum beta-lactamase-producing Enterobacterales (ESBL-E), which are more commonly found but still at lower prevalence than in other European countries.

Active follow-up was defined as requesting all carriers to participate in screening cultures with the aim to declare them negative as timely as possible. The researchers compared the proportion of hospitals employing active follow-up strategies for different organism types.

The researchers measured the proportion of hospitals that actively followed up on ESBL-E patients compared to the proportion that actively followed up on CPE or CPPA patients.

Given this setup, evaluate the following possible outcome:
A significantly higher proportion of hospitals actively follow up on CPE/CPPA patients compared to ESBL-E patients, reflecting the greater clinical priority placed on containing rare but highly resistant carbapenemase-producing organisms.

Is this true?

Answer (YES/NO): YES